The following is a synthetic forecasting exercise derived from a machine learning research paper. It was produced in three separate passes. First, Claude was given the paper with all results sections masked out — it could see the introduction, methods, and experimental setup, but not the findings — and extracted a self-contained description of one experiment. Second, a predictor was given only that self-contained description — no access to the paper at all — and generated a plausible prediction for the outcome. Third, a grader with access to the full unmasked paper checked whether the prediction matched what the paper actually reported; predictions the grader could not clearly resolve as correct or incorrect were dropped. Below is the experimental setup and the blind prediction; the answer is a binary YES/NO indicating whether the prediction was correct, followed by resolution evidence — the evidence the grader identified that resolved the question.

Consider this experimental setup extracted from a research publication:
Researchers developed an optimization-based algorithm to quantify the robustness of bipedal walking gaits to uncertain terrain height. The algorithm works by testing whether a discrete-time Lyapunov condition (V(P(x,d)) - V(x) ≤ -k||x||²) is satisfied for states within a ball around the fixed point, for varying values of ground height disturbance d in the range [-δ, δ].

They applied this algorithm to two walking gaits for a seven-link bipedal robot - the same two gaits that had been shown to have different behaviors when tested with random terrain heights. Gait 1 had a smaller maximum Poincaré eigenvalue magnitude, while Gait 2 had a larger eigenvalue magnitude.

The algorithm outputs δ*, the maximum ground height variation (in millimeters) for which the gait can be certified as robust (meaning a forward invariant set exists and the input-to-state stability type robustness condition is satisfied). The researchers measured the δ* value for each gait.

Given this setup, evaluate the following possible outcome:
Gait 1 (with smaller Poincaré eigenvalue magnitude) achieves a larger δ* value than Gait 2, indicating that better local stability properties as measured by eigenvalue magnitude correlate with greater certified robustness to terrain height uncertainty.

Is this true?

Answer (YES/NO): NO